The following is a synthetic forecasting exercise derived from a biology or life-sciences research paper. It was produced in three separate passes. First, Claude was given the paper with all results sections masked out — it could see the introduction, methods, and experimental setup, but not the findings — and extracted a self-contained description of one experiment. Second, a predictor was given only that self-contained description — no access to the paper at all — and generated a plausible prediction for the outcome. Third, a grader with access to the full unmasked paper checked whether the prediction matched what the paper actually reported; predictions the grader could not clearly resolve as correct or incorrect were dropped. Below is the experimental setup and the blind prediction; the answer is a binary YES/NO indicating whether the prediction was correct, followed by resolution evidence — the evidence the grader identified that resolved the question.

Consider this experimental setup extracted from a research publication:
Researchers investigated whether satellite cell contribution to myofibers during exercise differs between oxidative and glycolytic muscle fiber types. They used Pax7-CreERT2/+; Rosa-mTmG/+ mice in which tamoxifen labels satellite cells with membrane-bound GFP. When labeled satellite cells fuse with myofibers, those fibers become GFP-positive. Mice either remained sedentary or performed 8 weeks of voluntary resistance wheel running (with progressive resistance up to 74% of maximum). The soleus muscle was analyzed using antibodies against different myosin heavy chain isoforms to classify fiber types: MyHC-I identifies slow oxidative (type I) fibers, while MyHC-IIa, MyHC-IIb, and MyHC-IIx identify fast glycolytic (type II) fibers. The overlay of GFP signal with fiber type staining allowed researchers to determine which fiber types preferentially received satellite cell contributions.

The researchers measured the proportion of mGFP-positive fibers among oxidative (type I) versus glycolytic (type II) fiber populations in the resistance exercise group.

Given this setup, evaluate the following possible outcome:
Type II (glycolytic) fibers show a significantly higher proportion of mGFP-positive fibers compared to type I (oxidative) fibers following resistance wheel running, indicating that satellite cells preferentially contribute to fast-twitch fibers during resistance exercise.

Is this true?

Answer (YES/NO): NO